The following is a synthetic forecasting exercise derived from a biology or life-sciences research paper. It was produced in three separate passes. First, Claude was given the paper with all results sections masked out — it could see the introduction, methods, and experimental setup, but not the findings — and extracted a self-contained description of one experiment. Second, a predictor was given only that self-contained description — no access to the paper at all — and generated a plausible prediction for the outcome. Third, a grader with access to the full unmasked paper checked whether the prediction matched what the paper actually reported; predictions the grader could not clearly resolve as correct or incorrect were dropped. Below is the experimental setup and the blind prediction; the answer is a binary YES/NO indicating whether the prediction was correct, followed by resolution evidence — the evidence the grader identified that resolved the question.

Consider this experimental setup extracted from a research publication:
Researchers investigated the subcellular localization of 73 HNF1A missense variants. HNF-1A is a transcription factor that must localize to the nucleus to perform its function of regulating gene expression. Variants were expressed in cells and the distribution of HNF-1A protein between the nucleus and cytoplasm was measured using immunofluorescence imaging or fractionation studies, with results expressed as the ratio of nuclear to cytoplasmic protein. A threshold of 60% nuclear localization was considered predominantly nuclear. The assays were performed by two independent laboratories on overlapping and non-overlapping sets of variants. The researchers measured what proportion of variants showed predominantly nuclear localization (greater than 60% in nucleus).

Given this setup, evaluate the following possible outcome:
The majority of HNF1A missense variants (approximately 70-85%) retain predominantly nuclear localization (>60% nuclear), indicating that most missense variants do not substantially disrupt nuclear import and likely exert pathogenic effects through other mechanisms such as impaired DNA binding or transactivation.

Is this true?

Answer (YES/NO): YES